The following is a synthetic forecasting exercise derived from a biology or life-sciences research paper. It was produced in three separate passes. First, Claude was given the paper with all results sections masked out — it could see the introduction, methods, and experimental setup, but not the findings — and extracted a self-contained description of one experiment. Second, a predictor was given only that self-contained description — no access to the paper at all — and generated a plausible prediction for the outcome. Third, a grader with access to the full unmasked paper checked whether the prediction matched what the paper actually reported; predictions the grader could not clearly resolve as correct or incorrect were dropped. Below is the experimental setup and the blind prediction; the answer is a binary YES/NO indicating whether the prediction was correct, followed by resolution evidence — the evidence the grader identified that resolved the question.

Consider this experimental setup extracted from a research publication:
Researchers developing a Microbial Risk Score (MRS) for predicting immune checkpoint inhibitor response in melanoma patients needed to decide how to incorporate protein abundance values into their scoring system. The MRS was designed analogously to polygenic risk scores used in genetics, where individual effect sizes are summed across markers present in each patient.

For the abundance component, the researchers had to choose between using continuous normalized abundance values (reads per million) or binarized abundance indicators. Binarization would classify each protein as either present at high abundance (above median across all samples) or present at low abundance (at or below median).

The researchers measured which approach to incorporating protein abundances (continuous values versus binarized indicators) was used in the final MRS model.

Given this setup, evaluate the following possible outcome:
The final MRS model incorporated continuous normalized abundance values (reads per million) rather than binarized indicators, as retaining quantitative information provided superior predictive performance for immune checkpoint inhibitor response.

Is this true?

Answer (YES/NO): NO